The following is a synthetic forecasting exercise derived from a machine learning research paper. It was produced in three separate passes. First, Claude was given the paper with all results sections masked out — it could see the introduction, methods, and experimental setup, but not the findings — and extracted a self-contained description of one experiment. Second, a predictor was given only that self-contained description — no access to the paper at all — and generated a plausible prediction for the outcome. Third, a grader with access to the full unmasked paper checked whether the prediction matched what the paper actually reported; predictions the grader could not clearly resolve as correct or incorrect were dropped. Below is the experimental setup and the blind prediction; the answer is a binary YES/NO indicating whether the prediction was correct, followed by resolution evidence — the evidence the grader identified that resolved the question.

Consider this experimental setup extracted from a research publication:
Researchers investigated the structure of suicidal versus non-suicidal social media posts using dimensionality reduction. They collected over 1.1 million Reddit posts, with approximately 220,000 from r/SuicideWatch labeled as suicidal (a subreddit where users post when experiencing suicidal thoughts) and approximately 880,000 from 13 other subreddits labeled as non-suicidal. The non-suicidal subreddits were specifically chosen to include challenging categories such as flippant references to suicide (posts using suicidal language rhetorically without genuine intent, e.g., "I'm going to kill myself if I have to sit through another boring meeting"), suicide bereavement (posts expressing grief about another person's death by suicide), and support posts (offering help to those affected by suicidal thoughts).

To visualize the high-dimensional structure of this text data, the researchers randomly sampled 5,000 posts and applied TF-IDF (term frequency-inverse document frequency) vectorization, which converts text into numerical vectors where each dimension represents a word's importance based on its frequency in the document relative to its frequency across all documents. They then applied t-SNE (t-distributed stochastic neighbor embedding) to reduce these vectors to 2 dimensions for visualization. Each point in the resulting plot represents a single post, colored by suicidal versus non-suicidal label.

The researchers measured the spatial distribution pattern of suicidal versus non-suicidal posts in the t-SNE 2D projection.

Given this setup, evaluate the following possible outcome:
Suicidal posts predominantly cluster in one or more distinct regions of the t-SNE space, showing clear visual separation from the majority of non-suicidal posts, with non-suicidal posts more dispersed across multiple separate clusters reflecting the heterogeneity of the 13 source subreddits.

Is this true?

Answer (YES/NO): NO